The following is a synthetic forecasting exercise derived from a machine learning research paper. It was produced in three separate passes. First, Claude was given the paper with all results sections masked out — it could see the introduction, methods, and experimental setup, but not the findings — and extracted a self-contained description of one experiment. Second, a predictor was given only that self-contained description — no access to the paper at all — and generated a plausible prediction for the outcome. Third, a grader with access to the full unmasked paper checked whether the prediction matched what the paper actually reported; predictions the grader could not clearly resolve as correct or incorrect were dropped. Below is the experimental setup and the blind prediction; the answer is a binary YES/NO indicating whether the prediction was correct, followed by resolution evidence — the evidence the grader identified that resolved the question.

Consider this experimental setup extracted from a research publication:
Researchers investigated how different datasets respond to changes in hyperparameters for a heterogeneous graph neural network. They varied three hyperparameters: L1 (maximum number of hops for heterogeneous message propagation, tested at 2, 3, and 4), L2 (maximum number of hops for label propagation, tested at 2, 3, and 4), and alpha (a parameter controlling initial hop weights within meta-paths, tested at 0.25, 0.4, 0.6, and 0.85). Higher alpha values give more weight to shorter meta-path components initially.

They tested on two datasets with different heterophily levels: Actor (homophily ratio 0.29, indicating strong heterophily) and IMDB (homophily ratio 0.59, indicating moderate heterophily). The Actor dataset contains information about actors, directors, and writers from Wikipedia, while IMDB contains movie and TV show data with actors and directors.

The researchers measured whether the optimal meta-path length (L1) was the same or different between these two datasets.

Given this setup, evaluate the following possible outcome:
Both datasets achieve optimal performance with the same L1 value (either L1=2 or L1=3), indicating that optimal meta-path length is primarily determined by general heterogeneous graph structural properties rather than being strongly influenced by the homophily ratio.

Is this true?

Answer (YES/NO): NO